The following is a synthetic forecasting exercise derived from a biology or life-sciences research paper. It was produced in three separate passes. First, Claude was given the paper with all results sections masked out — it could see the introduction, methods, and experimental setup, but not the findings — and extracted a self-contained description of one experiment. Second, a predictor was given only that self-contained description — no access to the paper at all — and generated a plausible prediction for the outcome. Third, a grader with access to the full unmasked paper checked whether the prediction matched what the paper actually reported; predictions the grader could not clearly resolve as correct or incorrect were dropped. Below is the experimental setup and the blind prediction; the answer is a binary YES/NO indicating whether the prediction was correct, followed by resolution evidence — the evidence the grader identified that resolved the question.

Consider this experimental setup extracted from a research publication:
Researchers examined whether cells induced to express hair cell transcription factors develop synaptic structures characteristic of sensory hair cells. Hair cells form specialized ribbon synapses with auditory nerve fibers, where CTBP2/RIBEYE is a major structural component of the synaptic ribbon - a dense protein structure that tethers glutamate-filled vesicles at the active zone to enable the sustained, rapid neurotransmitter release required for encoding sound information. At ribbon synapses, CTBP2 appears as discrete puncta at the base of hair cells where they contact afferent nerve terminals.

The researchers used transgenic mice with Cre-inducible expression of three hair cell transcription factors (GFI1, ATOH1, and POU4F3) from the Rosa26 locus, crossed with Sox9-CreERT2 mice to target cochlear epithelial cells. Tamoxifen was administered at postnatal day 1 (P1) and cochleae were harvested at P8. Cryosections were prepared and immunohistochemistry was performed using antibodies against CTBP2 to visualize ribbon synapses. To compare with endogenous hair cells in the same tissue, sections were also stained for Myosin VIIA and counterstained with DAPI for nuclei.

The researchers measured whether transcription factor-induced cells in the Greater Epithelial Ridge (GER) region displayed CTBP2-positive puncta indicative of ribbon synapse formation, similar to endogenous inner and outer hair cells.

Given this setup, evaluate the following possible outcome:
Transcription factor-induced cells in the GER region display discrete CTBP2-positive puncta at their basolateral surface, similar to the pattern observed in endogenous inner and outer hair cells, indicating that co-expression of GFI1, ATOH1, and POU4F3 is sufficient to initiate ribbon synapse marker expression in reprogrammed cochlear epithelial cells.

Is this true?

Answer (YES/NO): YES